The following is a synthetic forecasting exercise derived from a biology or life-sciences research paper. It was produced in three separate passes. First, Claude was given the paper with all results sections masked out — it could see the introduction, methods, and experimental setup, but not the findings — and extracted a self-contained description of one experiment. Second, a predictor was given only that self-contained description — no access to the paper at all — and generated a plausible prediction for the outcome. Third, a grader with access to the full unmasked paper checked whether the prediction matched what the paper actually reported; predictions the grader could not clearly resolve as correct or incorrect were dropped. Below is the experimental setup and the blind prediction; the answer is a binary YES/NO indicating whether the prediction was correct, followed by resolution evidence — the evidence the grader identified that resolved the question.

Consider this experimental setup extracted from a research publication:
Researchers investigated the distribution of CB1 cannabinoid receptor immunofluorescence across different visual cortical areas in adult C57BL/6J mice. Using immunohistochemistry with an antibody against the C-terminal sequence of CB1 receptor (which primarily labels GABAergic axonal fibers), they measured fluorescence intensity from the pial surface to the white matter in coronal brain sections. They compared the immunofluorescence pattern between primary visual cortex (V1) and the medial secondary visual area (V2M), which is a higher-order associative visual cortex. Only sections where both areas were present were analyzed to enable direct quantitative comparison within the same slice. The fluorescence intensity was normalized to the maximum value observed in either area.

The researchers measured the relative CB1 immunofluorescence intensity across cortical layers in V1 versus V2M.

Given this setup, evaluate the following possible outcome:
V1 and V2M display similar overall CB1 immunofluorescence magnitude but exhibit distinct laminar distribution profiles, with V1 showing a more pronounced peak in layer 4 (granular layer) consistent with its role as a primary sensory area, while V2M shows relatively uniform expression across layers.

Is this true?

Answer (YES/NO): NO